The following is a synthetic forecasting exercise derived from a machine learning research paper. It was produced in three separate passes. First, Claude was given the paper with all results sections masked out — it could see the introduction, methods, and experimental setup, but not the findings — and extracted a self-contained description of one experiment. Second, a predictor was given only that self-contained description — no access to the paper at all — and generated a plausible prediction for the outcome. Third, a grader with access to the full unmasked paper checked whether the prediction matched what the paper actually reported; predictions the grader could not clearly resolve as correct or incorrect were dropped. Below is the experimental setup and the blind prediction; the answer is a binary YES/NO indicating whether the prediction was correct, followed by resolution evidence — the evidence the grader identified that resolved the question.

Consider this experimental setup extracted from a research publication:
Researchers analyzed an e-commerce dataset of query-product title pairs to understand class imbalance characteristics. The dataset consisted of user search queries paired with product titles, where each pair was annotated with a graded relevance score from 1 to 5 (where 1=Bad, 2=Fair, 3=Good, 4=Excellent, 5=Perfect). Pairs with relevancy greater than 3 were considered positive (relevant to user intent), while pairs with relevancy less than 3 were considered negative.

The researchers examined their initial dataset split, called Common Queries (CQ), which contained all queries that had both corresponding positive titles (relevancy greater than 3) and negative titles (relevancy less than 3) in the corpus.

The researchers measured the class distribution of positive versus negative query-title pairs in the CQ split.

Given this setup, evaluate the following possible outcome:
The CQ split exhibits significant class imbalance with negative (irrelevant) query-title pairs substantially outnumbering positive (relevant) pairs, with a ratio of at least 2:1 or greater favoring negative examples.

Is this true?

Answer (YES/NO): NO